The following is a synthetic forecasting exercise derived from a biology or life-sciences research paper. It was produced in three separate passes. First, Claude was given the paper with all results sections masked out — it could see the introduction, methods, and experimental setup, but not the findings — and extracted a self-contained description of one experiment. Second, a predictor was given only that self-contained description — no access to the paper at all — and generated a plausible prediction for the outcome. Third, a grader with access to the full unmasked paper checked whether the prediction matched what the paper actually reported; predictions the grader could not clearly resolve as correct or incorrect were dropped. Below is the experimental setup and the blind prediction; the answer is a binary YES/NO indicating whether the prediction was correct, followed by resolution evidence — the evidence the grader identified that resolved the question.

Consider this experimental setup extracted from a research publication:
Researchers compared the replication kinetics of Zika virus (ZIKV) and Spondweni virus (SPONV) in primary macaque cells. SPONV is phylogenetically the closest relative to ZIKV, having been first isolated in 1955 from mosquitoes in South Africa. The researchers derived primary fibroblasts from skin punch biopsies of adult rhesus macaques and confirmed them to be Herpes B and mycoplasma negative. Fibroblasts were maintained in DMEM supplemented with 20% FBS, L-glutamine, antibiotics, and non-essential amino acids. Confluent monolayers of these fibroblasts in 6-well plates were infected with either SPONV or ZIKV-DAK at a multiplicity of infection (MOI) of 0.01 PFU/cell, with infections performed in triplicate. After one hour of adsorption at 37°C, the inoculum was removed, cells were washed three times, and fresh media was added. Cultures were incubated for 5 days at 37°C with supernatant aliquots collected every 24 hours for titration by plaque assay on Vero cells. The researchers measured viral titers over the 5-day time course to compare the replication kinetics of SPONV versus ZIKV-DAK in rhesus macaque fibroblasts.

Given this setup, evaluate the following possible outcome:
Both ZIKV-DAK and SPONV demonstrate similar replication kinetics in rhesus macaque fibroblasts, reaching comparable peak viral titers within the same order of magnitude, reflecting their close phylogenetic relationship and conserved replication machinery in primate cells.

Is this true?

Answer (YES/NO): NO